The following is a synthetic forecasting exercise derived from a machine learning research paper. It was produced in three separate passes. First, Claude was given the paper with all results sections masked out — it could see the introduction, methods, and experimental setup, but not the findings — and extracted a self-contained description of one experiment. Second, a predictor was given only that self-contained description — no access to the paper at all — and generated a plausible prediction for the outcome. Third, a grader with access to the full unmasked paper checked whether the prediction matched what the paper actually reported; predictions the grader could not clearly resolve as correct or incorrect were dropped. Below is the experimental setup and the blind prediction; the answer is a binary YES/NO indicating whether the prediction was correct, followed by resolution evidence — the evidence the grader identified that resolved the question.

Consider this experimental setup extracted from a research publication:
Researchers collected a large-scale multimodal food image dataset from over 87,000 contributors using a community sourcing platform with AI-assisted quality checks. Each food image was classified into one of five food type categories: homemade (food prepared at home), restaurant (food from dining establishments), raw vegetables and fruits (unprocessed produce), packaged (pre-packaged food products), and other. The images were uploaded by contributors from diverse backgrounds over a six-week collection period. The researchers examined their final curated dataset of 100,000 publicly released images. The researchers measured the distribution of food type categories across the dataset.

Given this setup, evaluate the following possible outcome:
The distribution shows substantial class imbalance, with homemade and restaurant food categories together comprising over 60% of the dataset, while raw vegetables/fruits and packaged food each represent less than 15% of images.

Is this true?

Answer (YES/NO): YES